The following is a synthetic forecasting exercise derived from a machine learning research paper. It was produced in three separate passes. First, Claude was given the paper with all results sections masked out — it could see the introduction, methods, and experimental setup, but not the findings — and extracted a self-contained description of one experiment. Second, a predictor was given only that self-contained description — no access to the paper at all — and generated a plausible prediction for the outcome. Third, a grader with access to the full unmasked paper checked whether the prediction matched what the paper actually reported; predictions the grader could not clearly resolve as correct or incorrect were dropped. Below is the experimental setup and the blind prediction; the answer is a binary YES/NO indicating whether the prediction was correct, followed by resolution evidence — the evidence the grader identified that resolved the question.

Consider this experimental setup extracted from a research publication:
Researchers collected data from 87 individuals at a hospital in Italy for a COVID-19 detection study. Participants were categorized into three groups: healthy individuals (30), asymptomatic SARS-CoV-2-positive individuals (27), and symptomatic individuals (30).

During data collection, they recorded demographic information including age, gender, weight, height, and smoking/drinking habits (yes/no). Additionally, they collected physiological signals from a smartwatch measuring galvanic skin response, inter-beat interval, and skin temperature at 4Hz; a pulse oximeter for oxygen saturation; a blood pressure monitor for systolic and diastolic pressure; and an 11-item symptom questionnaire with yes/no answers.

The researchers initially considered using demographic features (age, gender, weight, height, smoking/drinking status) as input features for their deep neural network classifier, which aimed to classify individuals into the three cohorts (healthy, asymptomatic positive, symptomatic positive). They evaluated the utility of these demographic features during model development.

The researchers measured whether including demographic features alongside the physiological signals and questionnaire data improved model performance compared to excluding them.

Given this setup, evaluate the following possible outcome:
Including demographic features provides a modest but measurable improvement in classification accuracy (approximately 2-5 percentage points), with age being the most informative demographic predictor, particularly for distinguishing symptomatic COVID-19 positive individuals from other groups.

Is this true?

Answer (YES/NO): NO